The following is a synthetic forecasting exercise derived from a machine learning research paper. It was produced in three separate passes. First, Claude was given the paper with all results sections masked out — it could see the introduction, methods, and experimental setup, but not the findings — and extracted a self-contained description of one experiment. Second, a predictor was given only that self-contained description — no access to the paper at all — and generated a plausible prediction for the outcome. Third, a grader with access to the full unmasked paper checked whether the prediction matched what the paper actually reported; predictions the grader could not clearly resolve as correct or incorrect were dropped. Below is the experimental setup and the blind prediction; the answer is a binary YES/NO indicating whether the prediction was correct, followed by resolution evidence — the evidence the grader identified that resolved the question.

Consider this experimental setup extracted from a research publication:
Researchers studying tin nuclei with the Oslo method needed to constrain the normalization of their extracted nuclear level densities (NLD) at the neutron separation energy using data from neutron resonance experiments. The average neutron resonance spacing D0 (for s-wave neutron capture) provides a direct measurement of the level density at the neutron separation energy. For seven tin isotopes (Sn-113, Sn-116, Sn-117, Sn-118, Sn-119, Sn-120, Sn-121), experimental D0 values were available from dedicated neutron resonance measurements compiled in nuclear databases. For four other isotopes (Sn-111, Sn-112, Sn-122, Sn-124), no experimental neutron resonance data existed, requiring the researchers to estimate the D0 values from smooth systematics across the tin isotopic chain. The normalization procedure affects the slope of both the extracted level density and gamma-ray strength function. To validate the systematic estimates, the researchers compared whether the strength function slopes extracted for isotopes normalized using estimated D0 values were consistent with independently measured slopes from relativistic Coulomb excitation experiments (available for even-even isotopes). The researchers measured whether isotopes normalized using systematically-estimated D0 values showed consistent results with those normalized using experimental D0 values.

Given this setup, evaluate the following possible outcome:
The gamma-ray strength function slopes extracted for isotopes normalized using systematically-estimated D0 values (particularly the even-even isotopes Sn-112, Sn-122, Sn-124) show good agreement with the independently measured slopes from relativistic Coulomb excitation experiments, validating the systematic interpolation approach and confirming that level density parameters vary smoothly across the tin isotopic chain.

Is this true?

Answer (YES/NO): YES